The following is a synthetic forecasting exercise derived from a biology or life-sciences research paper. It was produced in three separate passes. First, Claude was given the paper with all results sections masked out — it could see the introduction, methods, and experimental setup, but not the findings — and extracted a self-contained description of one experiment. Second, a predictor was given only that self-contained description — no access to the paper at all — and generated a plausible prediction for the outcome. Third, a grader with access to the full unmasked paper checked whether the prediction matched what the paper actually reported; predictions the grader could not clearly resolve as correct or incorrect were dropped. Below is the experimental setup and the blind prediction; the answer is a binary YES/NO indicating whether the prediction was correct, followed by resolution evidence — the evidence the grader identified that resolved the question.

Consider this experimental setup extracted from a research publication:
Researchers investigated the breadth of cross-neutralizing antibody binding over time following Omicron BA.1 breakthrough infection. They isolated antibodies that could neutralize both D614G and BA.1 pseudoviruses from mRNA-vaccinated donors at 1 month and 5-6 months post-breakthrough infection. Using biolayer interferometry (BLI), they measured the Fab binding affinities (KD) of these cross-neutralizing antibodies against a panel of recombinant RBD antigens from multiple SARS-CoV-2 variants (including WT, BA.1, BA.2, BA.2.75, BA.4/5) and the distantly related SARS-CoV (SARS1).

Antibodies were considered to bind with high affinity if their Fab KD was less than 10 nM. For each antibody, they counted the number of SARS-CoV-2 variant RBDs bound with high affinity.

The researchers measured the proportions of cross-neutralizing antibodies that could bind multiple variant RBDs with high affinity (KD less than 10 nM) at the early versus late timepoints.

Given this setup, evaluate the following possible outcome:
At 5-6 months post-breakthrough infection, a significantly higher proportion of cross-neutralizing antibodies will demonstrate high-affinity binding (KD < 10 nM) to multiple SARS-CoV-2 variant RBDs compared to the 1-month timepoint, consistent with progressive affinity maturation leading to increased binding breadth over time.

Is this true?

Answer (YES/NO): YES